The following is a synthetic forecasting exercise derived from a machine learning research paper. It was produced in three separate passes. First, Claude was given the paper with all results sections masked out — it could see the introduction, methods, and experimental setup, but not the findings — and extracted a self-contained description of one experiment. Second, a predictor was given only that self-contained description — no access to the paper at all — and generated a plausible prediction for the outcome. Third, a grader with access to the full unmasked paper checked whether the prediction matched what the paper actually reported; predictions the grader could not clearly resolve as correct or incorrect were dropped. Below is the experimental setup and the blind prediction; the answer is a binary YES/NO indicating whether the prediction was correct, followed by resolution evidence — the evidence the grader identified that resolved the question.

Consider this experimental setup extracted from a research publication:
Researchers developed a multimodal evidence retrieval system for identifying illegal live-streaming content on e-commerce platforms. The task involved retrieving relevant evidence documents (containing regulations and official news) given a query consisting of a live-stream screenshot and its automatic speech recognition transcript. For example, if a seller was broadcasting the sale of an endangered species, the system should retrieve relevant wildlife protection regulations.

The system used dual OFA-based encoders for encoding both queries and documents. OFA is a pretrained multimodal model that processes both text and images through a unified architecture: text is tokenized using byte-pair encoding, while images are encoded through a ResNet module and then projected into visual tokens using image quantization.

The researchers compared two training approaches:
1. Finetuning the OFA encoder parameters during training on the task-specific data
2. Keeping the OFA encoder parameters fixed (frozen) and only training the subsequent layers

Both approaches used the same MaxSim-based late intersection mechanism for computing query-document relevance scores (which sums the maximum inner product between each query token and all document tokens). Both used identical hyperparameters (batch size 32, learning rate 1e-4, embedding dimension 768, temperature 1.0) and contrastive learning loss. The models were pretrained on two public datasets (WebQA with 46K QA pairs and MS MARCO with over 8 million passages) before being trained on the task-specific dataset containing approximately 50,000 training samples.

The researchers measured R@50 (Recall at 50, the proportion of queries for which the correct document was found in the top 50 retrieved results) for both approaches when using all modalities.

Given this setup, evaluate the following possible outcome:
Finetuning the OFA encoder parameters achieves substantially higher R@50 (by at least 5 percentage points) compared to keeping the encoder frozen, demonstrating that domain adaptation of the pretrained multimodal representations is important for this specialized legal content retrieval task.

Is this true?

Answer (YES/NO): YES